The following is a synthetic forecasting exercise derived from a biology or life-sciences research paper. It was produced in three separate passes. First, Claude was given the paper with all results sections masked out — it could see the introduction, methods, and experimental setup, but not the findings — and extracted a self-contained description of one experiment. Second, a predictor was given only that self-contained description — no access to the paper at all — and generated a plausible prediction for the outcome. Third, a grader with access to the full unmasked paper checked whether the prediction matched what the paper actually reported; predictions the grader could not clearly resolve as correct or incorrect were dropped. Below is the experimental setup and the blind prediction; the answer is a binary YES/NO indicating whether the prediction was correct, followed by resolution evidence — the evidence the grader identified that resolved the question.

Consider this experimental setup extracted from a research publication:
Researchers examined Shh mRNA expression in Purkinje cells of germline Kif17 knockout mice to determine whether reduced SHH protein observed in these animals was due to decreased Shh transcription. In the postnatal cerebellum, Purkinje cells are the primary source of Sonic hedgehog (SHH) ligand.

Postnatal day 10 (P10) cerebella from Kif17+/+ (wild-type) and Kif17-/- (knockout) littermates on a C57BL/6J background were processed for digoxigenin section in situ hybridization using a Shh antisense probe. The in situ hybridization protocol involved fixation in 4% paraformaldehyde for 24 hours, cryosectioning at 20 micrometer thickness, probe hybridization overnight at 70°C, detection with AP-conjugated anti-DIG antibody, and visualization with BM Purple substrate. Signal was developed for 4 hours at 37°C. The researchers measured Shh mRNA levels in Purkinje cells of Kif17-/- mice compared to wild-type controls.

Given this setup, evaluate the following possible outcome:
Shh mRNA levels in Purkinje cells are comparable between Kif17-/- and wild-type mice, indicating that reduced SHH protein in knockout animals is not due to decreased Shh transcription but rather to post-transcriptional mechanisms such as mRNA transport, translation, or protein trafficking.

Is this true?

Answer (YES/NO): NO